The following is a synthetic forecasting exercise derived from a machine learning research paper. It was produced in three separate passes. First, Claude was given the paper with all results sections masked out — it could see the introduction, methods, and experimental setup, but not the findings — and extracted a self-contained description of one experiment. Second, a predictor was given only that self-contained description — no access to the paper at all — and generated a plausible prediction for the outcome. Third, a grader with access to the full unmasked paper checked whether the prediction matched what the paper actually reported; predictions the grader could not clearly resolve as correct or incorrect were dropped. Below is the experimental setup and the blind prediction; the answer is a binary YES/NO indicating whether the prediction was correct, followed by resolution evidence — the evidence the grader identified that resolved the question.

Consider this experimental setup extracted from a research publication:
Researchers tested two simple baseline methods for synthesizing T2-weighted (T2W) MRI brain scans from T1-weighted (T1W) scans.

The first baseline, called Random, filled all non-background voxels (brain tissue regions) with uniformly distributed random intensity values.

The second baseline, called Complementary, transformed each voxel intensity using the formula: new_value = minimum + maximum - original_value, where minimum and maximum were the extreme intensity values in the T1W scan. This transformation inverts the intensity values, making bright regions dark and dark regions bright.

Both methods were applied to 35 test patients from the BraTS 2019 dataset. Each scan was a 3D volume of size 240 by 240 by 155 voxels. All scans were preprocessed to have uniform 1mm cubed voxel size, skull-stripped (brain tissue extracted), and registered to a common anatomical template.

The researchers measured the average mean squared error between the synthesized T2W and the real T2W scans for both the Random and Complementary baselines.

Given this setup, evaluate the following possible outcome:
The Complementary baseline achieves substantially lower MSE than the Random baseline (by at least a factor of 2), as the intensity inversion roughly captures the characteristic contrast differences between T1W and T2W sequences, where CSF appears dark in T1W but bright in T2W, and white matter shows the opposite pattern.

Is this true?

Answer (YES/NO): YES